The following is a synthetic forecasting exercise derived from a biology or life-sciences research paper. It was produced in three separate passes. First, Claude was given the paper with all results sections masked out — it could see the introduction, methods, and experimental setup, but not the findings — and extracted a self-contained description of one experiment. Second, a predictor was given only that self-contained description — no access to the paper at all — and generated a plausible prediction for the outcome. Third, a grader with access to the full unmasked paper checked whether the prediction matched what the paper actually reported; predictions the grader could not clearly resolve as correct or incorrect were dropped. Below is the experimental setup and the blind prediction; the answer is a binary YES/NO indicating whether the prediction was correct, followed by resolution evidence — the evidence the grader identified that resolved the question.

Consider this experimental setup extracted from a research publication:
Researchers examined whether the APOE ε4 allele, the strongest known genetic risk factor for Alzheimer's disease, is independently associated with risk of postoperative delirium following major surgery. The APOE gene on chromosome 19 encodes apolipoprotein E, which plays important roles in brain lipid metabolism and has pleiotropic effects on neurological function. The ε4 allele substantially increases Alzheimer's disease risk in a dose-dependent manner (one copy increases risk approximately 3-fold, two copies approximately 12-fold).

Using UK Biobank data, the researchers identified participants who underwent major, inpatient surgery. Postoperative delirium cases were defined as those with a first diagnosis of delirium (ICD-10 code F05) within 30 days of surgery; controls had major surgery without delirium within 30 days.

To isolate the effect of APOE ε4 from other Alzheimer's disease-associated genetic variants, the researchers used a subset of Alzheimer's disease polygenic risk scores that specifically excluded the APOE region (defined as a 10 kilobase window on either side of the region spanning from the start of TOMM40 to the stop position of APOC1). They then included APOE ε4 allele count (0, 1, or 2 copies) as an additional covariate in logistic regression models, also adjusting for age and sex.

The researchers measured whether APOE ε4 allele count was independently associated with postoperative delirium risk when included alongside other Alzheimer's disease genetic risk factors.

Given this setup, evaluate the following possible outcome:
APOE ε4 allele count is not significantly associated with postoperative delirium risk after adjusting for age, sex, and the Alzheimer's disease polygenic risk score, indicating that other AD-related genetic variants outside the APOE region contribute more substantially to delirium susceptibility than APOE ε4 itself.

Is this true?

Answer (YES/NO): NO